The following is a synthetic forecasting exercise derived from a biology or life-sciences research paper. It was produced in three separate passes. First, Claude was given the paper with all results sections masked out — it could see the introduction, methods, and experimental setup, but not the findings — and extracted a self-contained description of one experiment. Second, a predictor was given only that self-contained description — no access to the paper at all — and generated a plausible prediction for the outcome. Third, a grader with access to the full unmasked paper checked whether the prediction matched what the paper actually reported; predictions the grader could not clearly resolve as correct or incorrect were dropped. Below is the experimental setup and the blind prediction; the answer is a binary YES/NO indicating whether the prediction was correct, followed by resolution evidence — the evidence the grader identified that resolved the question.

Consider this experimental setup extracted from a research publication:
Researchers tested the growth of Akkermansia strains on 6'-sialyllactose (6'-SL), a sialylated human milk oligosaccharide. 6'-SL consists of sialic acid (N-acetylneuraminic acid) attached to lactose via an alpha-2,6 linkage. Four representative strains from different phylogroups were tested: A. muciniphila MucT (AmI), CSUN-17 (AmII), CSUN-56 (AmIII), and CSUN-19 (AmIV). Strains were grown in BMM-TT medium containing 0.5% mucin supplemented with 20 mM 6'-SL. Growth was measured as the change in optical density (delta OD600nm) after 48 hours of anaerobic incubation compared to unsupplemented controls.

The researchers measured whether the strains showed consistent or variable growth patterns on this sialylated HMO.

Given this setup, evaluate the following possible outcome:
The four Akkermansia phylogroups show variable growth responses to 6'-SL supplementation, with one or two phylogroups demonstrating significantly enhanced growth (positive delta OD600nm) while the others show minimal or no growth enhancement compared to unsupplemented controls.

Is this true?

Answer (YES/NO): NO